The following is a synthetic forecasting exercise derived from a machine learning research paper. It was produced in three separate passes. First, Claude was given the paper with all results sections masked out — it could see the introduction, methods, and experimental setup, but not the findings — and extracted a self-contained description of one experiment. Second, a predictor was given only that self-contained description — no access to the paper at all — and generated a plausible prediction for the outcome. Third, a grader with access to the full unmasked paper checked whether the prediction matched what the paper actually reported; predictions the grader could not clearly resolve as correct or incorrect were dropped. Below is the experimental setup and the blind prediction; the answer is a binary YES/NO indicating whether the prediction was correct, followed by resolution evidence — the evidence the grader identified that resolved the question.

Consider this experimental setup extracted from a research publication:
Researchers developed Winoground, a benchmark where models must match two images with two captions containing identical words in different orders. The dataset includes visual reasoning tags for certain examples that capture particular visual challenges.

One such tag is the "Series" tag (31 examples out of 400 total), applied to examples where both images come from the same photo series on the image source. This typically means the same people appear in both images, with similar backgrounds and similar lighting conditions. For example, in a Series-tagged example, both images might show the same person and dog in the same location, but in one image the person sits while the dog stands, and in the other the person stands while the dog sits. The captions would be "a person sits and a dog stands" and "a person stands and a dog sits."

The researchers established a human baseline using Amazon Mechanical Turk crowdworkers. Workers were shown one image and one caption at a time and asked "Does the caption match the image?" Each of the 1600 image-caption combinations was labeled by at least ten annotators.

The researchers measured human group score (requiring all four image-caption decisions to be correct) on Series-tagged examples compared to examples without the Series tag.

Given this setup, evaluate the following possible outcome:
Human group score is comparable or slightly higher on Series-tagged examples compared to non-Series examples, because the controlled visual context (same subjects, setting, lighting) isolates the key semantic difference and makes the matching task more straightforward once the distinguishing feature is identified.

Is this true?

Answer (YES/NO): YES